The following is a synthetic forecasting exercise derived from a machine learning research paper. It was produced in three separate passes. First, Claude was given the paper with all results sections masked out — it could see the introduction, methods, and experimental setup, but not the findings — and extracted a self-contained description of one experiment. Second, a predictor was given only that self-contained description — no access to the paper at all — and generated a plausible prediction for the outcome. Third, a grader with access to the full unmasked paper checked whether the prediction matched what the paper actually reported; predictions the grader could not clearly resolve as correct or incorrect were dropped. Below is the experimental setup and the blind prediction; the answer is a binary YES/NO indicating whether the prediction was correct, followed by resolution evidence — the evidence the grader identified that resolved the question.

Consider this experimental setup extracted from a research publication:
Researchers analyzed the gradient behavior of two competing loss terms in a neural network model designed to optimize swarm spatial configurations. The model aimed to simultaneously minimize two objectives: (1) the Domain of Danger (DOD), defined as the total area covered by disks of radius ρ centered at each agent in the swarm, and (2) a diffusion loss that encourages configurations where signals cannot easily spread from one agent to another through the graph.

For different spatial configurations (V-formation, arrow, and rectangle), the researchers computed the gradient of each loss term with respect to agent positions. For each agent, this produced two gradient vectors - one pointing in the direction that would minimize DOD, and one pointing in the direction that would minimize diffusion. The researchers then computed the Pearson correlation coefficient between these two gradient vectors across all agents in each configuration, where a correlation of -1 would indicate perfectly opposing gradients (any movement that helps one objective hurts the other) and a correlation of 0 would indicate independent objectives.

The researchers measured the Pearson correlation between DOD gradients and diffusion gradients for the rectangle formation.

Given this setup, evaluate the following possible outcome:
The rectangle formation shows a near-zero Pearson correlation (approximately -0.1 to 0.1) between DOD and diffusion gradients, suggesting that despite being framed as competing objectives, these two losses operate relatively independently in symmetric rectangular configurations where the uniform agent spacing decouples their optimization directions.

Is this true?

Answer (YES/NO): NO